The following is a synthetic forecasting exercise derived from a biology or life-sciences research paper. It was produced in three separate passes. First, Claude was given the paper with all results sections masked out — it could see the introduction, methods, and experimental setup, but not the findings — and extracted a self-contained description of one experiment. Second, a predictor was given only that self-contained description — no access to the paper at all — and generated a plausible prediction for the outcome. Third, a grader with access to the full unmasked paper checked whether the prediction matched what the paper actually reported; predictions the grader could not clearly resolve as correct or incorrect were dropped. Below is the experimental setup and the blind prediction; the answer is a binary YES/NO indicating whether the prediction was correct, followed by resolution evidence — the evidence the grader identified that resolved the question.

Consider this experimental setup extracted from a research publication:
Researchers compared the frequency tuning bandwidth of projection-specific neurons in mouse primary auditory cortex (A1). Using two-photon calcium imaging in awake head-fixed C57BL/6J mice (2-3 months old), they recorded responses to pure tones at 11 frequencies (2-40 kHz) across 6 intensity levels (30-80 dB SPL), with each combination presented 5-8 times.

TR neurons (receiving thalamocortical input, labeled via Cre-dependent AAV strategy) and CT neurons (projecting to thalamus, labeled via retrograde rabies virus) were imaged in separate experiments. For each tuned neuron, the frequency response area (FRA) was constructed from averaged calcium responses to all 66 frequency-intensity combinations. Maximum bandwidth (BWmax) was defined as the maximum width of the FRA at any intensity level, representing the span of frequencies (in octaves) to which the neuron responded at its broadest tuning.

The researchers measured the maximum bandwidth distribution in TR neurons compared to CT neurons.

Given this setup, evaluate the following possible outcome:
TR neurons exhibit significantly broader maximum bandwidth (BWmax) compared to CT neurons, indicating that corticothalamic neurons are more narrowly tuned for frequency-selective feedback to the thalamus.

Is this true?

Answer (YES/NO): NO